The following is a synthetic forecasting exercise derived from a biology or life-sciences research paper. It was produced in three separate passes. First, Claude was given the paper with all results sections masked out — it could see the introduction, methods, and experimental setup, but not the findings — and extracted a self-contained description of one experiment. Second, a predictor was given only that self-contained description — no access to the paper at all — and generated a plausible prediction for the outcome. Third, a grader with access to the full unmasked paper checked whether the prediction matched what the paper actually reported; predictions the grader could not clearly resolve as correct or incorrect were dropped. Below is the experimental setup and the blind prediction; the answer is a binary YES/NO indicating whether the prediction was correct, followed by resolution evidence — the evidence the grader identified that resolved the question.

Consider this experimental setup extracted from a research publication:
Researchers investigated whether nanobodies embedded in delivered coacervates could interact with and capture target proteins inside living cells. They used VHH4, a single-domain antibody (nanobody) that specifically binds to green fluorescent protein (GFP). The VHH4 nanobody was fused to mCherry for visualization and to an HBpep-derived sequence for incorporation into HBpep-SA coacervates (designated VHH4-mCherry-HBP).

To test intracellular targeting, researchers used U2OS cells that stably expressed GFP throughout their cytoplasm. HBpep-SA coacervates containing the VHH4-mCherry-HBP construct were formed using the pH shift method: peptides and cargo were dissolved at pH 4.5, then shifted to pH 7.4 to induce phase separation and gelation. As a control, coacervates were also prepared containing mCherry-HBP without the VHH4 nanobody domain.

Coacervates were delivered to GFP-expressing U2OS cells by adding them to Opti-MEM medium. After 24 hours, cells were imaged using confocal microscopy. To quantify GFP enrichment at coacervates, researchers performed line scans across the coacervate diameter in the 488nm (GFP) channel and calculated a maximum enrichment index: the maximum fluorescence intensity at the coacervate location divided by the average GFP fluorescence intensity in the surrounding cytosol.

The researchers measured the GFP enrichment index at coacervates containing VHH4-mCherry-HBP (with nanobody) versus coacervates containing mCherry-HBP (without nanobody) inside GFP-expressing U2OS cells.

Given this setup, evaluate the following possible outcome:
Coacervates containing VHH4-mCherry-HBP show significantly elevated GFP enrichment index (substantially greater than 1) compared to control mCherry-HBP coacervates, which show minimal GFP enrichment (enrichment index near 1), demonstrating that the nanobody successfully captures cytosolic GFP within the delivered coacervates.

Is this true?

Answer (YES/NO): YES